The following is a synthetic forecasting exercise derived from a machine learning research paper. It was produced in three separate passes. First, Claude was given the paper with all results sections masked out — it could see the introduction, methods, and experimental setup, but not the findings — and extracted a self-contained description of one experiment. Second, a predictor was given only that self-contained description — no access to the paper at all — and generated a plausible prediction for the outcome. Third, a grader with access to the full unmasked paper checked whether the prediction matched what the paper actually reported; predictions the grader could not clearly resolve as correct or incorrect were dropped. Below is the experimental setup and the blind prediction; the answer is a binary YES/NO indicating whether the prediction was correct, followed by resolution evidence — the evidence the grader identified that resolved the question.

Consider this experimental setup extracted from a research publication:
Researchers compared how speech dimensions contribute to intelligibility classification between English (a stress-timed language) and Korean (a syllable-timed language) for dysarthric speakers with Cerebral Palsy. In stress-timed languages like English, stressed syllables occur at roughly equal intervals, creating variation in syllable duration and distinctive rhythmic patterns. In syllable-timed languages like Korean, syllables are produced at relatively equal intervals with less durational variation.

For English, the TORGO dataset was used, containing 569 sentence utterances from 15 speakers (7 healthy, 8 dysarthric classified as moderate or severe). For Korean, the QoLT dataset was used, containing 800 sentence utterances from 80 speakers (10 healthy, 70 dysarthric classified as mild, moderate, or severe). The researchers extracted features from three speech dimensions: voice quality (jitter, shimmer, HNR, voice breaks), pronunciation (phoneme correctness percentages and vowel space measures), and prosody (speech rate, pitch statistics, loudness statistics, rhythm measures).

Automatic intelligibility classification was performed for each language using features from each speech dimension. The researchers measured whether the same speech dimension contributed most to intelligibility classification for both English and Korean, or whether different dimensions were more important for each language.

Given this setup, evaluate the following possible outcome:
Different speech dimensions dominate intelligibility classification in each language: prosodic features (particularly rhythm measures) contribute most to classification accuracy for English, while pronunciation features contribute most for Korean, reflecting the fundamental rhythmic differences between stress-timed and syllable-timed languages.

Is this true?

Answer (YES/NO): NO